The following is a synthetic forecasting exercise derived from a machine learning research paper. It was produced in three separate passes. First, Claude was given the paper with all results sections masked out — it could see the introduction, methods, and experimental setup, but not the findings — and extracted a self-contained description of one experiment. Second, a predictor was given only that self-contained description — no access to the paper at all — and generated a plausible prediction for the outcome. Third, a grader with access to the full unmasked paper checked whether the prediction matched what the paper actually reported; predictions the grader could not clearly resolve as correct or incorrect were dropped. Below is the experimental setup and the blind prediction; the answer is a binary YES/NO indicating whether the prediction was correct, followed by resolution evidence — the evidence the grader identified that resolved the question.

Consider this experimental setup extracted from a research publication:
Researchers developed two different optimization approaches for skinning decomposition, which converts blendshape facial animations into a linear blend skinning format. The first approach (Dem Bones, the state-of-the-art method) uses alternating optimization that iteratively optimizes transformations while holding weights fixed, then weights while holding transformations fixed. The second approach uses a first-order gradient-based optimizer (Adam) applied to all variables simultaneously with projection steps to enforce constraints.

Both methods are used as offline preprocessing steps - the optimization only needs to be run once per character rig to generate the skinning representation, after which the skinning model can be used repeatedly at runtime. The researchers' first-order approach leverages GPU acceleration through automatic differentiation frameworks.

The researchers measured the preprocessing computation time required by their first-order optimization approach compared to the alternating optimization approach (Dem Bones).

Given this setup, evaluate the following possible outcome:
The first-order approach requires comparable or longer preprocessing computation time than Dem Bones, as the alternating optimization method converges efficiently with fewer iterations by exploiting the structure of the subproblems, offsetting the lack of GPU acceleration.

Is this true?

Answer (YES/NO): YES